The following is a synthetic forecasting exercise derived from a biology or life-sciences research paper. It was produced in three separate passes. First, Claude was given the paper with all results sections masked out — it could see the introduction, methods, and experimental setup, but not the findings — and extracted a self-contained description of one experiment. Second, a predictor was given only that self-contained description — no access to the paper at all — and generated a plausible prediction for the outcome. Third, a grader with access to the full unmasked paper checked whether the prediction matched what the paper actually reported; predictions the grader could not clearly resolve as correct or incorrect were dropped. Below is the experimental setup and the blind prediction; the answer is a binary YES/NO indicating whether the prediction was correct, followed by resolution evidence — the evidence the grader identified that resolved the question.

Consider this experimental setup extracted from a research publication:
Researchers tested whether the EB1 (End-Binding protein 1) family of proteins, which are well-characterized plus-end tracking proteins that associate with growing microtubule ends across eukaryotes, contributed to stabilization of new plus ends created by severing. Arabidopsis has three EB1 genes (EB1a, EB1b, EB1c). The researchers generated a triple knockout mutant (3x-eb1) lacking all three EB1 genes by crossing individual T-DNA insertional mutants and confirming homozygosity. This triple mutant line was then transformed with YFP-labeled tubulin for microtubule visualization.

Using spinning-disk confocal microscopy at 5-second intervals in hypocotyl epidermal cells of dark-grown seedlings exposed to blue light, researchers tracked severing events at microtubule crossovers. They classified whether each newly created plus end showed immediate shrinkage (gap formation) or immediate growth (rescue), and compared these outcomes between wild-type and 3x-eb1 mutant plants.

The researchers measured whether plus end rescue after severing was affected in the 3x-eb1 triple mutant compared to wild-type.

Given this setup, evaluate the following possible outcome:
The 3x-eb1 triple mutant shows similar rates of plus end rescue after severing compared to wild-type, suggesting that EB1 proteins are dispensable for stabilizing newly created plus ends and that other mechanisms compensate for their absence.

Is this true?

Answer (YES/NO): YES